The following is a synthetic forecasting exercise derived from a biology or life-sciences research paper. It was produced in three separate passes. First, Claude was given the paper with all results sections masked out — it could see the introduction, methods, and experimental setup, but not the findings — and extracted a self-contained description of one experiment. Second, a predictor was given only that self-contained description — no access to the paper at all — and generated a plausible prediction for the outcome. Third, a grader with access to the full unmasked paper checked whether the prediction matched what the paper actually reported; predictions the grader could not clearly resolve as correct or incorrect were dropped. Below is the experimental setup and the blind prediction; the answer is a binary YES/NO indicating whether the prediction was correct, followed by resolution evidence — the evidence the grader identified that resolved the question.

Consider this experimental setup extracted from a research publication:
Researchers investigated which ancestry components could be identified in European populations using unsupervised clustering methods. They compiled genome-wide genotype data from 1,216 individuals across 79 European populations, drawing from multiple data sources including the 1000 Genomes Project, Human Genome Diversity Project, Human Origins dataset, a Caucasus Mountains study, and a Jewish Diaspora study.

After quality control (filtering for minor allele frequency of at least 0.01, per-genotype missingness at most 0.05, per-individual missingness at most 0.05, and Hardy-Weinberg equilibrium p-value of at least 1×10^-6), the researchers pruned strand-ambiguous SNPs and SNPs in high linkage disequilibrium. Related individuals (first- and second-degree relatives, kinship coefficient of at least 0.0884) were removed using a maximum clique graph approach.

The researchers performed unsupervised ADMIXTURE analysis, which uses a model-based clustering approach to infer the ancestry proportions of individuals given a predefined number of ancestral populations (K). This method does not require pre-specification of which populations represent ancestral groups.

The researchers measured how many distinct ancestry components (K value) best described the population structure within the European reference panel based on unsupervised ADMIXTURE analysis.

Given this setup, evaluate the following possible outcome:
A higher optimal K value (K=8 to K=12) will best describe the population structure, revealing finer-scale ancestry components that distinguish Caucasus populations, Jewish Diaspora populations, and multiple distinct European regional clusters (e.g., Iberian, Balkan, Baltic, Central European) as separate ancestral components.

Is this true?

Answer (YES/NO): NO